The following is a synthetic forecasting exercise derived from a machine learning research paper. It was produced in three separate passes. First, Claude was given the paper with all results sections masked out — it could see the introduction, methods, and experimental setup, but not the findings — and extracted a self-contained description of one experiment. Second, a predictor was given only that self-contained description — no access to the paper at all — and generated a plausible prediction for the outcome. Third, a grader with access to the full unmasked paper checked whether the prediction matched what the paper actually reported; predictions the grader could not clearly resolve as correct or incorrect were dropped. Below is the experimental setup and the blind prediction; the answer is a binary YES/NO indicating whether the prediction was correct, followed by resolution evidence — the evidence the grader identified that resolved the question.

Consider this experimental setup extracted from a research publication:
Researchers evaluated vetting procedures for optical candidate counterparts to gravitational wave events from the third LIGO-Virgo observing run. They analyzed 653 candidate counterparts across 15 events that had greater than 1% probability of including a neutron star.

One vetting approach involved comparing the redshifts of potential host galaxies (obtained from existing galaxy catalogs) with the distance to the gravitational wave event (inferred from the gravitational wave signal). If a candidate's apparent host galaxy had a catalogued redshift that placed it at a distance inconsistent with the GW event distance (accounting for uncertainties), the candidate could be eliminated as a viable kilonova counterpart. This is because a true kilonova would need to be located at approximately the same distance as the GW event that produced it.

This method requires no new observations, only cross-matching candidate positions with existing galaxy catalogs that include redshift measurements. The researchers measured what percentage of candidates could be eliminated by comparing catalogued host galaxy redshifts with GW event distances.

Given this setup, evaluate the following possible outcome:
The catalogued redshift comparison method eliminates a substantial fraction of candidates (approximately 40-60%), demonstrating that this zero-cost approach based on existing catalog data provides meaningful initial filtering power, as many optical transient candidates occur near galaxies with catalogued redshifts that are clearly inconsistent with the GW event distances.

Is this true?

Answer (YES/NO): NO